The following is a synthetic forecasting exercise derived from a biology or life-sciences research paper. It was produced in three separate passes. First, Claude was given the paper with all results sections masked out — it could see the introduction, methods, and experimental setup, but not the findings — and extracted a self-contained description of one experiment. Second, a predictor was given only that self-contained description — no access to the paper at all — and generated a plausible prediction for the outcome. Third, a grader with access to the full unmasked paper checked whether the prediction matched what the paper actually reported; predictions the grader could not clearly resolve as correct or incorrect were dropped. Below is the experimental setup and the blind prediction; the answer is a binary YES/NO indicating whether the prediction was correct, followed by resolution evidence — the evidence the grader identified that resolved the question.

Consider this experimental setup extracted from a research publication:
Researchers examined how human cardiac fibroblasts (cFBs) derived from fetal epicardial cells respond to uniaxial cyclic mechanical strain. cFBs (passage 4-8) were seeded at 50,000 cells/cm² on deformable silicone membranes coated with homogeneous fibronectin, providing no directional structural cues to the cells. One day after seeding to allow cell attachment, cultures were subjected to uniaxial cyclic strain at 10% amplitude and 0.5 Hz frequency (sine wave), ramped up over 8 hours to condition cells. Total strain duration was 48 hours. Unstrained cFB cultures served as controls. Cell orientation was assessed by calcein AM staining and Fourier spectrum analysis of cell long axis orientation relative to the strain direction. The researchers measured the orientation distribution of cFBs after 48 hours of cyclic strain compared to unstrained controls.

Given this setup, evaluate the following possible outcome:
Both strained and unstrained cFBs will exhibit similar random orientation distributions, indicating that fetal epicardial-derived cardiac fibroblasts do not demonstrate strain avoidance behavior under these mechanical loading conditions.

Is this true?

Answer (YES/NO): NO